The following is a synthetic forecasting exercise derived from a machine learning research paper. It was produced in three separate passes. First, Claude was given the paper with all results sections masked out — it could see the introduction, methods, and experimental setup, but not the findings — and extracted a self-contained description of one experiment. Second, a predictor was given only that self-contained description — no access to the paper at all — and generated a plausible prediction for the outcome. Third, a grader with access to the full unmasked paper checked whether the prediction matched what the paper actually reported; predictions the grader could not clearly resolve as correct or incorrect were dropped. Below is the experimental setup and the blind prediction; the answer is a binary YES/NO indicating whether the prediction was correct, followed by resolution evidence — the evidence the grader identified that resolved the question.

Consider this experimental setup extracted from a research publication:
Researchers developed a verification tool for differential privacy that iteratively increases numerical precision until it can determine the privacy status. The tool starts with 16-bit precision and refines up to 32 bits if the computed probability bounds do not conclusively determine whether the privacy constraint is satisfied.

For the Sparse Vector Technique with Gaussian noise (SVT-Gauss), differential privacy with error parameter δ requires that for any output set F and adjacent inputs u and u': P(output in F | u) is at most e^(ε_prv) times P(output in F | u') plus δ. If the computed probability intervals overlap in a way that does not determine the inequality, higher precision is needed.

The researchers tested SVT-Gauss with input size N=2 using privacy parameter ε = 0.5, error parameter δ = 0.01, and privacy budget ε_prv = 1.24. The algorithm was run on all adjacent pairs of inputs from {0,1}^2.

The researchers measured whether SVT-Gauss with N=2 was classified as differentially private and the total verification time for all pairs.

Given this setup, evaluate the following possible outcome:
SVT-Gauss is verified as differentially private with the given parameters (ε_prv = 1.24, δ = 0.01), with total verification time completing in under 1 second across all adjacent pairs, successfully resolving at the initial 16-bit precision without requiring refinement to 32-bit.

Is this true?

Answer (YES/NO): NO